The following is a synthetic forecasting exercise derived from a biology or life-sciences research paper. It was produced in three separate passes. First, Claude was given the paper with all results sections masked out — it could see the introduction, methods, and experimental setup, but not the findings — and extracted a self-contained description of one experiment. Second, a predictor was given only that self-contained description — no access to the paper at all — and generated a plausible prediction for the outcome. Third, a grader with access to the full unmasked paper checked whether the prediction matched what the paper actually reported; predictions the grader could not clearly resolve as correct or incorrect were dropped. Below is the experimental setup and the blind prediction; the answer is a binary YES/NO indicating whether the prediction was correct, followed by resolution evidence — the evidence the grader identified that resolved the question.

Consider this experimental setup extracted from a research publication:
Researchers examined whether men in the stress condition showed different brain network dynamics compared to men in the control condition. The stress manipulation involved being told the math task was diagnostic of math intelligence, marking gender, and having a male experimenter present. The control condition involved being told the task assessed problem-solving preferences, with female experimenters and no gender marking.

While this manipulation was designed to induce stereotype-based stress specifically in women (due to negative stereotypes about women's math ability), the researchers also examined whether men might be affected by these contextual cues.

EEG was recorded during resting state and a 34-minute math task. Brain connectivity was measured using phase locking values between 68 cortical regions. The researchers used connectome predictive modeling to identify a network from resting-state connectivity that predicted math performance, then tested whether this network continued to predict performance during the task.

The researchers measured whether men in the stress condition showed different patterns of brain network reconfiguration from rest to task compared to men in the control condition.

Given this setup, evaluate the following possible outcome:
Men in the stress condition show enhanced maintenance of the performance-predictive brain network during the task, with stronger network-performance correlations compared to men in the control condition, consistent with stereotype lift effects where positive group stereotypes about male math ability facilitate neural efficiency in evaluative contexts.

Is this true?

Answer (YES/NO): NO